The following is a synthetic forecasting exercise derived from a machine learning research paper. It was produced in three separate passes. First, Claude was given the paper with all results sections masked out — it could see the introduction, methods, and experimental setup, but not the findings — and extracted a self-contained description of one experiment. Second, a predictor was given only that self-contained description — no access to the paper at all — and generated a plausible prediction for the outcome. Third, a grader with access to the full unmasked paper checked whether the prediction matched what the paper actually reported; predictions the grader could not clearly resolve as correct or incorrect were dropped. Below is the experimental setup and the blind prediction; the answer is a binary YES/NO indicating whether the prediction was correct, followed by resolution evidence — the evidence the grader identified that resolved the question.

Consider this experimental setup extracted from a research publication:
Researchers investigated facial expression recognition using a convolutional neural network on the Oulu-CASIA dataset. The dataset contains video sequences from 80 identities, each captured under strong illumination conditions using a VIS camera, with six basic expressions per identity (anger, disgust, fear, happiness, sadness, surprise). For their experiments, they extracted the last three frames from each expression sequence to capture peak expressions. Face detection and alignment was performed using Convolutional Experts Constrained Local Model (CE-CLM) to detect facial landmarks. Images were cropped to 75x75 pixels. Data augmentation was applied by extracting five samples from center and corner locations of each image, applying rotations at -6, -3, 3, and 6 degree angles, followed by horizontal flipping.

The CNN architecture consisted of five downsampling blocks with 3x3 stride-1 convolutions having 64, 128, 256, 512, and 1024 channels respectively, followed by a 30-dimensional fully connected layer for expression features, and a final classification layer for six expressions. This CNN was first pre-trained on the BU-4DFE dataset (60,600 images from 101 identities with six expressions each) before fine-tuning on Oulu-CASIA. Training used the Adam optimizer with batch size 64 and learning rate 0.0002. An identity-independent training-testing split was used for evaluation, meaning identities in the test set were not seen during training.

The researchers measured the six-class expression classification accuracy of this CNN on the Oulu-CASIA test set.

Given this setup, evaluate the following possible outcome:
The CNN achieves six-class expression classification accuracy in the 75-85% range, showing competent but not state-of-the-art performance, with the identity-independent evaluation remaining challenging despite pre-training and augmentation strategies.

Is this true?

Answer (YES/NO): NO